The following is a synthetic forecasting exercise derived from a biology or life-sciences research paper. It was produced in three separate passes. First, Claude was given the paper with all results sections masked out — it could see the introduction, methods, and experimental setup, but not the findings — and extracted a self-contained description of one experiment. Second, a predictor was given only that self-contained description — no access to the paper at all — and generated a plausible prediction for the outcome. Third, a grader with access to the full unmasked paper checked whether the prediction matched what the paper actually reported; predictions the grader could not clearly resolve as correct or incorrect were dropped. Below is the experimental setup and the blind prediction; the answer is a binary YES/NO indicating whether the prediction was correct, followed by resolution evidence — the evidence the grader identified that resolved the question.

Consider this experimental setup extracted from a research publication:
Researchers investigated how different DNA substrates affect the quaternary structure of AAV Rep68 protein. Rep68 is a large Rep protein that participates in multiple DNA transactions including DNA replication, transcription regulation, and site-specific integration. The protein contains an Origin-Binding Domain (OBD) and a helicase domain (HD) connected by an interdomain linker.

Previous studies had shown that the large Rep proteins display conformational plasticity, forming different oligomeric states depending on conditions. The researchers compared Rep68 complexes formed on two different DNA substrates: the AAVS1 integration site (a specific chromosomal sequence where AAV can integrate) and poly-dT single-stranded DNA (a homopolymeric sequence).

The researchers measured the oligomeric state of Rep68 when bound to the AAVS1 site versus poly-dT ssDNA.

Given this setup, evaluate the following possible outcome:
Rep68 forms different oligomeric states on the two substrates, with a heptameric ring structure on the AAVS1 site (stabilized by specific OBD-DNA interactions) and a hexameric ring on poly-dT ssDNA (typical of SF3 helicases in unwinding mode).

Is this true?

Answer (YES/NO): NO